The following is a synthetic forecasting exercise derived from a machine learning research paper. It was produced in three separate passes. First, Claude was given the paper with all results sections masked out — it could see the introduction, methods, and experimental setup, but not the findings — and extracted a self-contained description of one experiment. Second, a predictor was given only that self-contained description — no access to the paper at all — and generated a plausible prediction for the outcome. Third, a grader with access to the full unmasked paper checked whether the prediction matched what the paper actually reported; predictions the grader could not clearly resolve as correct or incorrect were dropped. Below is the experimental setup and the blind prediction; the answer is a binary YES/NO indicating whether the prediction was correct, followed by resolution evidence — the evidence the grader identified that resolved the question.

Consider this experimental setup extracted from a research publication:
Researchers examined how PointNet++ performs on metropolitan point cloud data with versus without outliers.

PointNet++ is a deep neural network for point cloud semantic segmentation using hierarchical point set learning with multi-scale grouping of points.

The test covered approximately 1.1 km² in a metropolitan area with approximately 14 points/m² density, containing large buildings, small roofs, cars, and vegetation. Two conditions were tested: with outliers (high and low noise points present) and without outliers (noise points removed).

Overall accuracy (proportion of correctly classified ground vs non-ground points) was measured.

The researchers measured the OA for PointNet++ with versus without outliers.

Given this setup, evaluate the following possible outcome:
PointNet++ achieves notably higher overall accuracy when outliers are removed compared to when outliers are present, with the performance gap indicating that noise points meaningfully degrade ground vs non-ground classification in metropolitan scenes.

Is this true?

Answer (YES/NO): NO